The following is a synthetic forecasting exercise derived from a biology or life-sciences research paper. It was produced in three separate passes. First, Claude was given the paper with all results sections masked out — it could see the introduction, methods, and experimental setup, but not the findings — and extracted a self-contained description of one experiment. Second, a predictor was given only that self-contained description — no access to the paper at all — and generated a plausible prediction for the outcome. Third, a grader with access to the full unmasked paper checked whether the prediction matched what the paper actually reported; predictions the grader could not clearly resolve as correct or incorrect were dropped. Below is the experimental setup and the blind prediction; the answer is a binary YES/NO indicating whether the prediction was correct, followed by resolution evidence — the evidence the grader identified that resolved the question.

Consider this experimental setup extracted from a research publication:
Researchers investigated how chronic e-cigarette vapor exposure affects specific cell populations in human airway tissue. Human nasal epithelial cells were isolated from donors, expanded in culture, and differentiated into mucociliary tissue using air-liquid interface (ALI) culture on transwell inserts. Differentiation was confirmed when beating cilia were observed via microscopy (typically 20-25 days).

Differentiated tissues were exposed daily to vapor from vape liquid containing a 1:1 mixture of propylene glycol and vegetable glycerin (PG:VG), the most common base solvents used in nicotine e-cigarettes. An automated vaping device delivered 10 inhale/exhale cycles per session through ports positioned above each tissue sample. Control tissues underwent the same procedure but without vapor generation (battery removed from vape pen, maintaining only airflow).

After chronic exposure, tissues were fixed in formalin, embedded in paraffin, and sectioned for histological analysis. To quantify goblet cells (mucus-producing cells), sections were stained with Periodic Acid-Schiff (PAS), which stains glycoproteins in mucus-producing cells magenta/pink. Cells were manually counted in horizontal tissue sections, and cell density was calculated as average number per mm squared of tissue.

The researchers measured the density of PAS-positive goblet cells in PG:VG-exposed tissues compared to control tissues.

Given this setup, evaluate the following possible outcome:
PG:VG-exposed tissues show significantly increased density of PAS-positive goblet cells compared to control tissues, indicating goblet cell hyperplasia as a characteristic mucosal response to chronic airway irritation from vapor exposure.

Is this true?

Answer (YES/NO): NO